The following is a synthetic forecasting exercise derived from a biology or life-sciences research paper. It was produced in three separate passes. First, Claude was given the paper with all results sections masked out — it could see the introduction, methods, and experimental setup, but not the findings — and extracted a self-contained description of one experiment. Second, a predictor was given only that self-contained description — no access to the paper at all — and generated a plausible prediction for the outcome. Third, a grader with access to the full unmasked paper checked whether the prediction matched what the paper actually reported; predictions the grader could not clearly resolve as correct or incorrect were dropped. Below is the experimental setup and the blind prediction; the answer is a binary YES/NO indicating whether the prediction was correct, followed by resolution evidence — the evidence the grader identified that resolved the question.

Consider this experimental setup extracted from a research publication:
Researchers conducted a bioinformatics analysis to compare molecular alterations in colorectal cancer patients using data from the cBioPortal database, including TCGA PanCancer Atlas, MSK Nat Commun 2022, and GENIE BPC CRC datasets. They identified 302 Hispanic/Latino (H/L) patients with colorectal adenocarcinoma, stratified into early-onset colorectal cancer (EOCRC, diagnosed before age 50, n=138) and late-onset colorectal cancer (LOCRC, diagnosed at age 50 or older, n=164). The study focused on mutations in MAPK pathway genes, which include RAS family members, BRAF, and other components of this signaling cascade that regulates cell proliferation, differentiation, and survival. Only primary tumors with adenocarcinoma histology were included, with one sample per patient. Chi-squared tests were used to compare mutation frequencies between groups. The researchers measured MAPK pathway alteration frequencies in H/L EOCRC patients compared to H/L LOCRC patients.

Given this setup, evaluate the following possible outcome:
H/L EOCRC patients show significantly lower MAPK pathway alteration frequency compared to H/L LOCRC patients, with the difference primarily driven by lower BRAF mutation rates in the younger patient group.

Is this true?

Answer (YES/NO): NO